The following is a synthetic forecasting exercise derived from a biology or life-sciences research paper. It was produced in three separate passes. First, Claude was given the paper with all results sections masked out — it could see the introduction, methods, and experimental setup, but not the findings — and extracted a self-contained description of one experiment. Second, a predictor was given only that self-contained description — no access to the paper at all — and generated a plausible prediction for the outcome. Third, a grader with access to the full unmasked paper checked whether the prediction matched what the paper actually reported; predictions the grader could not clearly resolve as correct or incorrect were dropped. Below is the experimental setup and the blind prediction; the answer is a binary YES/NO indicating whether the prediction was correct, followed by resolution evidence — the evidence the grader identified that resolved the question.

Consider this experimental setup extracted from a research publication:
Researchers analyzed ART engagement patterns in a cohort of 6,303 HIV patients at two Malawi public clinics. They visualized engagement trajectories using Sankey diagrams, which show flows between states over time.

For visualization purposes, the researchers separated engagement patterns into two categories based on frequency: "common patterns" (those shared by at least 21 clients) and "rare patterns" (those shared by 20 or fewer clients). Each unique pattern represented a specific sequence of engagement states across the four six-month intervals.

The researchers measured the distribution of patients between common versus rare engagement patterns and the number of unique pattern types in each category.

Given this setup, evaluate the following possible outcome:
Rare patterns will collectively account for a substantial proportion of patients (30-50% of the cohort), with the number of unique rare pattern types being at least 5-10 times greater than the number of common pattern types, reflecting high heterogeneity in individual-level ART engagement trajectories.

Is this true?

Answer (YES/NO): NO